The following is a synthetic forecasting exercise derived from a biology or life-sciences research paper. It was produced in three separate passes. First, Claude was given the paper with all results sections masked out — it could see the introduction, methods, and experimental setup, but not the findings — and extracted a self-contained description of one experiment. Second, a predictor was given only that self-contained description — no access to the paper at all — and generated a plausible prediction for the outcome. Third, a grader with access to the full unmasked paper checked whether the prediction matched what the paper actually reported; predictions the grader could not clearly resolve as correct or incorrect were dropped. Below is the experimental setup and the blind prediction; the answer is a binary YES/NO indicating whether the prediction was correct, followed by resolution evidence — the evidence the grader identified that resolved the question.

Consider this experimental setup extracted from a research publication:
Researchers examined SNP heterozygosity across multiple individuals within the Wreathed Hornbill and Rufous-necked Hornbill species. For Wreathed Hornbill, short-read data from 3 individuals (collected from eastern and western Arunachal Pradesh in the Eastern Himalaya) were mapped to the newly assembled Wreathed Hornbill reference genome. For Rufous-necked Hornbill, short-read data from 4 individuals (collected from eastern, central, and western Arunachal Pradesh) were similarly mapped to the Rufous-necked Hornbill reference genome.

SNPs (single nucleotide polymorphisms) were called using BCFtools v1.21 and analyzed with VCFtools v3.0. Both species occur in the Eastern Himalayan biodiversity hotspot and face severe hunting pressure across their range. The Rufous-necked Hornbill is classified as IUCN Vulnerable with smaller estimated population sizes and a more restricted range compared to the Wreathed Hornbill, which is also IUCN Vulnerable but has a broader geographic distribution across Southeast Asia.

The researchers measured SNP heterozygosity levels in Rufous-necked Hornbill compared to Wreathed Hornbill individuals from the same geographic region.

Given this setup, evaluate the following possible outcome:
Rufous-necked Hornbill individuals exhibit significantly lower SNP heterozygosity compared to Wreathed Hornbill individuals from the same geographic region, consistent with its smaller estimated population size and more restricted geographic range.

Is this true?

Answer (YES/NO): YES